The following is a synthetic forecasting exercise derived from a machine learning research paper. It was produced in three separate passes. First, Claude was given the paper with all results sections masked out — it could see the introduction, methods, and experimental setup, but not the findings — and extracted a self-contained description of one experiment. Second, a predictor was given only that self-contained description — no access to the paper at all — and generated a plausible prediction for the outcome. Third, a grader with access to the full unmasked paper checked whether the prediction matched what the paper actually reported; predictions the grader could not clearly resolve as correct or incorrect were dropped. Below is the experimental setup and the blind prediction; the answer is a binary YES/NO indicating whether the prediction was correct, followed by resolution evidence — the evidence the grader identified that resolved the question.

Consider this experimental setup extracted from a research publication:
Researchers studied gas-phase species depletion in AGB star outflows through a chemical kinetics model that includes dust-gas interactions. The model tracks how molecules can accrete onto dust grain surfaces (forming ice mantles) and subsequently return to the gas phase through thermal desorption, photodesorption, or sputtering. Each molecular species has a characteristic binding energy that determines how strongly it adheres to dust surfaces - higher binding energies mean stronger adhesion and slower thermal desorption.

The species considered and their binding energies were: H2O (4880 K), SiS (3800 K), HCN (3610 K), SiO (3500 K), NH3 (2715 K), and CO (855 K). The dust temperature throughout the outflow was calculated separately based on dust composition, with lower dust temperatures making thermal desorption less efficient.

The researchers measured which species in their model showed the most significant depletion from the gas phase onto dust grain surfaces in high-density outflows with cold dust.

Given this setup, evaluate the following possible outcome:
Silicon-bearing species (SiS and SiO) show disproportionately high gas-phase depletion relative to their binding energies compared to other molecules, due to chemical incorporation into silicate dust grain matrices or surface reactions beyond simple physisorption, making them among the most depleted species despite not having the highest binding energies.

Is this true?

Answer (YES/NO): NO